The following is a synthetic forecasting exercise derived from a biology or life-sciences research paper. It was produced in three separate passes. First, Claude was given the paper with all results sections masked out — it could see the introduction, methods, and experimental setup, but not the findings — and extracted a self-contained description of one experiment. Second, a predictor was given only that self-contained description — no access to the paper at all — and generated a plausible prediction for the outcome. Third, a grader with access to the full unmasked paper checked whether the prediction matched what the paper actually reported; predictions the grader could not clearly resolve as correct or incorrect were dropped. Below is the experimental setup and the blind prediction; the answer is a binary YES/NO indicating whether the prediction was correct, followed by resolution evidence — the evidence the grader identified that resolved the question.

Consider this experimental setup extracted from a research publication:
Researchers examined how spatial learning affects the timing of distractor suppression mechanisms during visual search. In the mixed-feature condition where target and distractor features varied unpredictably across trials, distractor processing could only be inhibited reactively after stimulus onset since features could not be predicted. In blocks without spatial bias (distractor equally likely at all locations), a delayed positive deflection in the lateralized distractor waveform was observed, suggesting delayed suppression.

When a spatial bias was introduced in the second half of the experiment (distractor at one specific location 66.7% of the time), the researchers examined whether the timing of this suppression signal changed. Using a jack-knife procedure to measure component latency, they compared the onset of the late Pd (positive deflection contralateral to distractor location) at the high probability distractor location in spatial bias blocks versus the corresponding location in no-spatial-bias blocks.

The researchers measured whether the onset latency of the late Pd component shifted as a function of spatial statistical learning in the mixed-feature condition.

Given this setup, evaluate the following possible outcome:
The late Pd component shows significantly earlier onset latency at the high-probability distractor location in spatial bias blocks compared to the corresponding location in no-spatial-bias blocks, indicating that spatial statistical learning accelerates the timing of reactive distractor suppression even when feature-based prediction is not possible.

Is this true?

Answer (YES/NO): YES